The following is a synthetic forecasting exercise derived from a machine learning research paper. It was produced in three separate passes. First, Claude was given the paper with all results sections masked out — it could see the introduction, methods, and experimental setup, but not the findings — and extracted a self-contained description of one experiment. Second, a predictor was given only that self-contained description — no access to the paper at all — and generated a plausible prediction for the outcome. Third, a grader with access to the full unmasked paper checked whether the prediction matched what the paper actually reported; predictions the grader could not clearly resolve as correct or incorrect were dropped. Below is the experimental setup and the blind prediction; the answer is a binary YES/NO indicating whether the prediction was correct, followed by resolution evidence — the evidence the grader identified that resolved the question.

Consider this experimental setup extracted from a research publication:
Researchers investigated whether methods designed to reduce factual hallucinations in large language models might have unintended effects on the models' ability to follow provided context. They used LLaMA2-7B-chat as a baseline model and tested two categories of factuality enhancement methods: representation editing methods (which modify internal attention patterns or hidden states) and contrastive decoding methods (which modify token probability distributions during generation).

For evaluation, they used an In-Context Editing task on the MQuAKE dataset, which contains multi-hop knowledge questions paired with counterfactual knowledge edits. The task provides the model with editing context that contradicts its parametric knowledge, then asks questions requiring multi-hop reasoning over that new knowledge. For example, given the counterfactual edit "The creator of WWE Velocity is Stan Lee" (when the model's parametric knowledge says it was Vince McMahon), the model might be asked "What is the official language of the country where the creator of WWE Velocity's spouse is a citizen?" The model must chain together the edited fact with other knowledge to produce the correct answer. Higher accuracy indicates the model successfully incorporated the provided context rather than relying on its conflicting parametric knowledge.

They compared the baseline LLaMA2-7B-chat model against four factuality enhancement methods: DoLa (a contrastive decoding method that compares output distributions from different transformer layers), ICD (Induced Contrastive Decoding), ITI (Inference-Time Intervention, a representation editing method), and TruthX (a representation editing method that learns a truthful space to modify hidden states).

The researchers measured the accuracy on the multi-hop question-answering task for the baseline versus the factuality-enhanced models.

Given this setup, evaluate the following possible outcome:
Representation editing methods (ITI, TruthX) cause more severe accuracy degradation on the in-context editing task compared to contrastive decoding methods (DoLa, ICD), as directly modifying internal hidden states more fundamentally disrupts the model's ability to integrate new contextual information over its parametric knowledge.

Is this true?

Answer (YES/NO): NO